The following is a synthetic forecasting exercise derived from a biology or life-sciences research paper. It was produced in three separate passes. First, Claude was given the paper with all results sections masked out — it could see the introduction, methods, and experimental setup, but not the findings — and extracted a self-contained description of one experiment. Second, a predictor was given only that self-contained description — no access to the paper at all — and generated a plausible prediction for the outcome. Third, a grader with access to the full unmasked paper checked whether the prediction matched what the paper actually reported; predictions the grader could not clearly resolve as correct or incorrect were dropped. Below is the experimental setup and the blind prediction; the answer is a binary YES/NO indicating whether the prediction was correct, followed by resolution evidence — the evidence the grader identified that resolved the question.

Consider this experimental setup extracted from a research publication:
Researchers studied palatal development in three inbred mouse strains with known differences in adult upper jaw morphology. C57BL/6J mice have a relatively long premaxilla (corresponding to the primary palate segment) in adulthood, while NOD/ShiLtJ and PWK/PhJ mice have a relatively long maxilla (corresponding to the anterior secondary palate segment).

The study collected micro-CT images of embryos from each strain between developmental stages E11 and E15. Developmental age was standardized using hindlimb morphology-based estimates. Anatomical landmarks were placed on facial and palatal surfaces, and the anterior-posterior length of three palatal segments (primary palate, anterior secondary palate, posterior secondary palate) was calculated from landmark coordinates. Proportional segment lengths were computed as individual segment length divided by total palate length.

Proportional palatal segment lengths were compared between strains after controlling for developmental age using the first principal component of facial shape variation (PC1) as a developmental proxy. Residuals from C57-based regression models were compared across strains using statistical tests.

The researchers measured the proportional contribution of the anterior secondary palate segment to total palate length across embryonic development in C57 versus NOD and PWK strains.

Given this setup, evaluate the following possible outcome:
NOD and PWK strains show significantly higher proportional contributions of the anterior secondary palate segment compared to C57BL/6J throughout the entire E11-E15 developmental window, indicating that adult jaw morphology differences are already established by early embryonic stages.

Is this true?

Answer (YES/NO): NO